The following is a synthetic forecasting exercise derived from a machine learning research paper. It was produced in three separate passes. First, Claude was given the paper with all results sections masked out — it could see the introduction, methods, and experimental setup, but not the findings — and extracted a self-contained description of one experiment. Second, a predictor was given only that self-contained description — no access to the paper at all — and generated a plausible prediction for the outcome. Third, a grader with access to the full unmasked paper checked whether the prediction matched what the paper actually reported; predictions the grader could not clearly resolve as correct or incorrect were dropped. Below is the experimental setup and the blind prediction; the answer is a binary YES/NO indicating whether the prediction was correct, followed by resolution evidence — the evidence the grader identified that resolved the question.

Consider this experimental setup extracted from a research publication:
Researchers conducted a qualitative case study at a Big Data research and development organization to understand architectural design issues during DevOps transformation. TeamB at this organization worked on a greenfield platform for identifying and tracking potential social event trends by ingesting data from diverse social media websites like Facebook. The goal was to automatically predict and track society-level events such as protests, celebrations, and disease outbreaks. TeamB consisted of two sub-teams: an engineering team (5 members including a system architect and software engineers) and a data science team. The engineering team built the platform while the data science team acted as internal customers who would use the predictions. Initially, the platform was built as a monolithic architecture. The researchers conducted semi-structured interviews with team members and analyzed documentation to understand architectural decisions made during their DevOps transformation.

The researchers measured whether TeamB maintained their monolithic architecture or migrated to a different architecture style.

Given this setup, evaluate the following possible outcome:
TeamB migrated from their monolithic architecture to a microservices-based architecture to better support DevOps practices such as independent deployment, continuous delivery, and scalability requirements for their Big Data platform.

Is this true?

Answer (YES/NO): NO